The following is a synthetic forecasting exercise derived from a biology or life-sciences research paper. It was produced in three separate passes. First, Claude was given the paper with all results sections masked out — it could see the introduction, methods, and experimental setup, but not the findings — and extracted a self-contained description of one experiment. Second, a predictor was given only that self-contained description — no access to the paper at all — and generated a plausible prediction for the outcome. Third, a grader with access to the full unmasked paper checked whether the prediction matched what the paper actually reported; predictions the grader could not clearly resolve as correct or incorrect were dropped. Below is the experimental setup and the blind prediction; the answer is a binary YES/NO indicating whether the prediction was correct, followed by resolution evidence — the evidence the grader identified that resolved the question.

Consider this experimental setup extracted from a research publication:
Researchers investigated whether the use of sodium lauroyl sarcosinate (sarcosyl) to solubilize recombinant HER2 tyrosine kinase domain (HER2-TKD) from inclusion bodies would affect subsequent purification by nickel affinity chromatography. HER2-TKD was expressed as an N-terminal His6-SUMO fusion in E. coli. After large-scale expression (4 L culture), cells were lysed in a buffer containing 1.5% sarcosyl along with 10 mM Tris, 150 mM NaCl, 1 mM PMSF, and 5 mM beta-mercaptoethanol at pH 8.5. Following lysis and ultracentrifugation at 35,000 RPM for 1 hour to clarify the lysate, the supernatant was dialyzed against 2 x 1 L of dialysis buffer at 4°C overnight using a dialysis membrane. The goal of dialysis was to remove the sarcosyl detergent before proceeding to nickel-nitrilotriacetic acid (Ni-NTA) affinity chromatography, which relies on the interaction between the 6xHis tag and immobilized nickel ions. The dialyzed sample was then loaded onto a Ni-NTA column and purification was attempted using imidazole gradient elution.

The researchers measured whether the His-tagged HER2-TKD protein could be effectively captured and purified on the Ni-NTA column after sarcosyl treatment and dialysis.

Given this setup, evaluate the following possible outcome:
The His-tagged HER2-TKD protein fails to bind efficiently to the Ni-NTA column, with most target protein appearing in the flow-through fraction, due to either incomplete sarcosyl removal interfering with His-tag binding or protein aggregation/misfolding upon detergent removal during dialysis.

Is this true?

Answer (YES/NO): YES